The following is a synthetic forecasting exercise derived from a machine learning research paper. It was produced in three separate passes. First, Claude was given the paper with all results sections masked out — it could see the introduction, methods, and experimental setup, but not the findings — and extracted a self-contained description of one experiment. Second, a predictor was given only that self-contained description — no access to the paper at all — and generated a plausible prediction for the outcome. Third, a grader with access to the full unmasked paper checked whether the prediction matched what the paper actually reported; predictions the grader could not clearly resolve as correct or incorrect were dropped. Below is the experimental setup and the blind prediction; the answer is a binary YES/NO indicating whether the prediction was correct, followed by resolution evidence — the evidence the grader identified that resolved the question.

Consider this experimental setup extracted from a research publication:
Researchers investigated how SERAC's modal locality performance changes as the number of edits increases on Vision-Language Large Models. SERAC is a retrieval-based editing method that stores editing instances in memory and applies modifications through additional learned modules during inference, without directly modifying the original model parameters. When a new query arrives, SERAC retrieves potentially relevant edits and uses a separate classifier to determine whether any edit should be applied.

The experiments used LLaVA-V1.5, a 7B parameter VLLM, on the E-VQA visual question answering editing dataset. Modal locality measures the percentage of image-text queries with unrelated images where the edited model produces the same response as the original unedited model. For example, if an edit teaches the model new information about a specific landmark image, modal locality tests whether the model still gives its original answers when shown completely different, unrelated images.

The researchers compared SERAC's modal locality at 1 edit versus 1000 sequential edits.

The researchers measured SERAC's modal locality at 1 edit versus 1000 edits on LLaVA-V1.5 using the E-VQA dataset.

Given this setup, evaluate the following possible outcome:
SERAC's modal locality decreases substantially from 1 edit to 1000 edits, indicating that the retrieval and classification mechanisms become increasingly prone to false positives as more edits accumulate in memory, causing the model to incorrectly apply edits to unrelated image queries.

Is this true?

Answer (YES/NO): YES